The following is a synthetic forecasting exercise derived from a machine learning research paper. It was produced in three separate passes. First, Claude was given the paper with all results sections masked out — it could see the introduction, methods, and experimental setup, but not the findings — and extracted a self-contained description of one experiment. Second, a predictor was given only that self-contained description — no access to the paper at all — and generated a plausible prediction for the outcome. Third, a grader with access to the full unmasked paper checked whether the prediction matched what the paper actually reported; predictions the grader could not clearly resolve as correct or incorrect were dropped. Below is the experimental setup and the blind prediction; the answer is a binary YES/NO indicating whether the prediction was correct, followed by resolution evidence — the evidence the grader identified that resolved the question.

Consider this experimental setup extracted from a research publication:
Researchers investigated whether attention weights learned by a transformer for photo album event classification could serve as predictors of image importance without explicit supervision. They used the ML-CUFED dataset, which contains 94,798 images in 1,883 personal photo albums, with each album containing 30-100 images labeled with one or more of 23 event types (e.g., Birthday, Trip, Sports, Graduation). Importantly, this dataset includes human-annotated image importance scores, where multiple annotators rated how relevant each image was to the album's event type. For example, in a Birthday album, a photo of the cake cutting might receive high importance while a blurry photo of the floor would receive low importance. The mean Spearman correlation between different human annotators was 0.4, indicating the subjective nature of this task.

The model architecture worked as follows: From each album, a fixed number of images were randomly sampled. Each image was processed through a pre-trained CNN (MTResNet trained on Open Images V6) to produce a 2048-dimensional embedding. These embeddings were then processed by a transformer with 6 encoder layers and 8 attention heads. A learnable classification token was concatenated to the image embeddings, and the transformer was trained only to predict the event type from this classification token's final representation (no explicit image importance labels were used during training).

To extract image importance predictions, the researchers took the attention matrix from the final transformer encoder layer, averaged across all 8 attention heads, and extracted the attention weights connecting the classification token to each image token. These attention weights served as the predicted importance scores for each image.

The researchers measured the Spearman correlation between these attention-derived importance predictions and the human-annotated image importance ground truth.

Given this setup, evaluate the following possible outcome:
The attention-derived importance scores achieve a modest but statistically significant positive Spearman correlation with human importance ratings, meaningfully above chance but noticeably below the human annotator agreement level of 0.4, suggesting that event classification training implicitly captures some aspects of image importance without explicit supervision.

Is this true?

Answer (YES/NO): NO